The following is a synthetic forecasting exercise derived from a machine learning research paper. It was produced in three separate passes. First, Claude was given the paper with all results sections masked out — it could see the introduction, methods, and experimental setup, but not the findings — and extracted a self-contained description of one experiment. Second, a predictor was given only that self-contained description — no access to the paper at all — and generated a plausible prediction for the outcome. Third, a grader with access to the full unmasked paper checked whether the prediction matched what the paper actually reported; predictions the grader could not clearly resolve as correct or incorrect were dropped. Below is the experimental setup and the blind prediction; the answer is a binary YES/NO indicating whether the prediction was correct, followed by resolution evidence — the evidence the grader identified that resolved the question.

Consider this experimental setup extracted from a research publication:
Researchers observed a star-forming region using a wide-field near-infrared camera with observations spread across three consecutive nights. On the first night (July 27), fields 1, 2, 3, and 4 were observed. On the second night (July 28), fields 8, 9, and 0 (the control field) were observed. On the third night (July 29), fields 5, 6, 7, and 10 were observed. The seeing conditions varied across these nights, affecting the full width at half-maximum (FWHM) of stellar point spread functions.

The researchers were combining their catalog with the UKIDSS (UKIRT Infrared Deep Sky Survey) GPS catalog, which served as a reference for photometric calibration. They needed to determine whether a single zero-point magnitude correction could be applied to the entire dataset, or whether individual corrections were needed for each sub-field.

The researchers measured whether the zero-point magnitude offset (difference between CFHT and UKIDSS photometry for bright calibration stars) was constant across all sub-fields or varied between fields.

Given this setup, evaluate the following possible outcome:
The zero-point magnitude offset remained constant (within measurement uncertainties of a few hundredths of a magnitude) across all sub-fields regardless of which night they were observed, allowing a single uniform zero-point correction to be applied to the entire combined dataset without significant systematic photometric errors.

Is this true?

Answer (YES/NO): NO